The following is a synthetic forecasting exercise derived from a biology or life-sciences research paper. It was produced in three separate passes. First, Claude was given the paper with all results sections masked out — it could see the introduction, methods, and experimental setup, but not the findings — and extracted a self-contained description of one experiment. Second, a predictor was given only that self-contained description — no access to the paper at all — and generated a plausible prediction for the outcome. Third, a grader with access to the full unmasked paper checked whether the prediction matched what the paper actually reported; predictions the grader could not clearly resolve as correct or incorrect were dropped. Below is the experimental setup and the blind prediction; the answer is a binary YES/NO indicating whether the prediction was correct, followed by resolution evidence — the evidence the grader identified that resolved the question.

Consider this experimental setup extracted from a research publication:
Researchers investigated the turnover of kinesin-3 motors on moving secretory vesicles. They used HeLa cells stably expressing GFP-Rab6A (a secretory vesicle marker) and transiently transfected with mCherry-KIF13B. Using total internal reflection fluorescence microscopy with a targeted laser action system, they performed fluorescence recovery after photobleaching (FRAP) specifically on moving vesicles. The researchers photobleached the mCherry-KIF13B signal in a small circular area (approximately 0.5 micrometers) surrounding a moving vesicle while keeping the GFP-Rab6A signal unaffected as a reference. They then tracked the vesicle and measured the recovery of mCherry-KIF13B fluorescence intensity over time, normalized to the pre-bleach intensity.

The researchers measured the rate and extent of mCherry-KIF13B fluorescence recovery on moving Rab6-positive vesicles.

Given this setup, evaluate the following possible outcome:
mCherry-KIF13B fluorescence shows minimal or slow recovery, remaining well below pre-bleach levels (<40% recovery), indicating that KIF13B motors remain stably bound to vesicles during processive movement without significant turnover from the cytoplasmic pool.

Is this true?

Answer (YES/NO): YES